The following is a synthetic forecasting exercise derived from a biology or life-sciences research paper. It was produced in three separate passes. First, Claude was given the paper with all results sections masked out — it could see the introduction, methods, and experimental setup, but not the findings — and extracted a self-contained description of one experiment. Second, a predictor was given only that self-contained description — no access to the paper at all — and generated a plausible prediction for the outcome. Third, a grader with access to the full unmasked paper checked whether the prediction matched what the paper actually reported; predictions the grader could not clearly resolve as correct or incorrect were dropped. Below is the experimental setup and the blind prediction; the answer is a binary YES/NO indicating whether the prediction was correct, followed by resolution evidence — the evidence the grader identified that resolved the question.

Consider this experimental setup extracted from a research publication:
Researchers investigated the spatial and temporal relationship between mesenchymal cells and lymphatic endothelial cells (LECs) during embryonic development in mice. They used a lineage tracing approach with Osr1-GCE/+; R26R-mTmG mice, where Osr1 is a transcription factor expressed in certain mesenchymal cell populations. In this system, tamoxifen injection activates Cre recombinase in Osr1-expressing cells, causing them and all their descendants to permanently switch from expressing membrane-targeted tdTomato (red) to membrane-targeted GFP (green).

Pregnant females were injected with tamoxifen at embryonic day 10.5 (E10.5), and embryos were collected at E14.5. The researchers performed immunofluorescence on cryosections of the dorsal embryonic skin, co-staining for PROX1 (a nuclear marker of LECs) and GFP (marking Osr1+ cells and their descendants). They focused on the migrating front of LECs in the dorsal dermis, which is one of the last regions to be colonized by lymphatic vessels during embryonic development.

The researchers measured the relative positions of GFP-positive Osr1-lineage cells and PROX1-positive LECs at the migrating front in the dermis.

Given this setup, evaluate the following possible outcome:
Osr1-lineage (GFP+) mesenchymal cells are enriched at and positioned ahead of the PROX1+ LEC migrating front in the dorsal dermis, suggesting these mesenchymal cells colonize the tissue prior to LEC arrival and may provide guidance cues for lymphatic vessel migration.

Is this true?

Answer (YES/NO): YES